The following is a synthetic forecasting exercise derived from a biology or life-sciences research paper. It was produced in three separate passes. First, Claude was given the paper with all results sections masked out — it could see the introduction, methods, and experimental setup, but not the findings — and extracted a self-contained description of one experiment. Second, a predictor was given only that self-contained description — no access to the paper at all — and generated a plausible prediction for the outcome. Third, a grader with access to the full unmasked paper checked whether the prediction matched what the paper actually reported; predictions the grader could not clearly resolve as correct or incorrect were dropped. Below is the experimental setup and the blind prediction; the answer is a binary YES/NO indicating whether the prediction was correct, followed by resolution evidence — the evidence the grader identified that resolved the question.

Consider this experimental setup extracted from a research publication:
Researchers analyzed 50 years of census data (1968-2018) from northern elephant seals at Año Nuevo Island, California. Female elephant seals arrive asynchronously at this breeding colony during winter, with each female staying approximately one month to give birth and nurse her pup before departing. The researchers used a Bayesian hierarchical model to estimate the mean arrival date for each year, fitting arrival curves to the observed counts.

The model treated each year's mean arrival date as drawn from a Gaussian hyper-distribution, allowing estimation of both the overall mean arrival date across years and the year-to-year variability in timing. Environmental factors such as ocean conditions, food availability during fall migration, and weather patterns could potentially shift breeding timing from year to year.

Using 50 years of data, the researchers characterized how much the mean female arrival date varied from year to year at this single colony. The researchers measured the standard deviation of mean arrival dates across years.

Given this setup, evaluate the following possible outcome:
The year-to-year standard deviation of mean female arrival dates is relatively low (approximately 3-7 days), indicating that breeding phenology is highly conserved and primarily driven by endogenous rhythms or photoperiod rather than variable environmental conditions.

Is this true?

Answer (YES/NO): NO